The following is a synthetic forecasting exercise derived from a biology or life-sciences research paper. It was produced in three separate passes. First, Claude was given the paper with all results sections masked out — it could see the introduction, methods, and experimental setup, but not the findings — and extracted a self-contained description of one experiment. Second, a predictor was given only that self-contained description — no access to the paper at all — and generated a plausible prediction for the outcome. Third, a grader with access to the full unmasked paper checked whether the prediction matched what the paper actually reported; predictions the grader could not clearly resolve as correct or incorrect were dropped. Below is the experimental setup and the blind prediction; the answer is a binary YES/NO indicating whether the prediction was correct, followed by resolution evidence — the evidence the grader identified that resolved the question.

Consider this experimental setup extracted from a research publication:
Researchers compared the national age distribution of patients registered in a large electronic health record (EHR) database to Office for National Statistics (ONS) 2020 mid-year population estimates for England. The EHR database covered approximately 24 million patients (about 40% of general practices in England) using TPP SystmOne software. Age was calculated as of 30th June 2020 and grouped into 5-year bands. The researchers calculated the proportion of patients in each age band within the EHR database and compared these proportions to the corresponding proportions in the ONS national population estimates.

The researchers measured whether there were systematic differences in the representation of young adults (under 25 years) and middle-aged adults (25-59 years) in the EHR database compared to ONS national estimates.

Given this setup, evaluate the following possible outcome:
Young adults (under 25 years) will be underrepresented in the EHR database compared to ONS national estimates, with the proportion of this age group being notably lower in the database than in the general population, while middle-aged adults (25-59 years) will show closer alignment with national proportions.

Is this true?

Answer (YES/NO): NO